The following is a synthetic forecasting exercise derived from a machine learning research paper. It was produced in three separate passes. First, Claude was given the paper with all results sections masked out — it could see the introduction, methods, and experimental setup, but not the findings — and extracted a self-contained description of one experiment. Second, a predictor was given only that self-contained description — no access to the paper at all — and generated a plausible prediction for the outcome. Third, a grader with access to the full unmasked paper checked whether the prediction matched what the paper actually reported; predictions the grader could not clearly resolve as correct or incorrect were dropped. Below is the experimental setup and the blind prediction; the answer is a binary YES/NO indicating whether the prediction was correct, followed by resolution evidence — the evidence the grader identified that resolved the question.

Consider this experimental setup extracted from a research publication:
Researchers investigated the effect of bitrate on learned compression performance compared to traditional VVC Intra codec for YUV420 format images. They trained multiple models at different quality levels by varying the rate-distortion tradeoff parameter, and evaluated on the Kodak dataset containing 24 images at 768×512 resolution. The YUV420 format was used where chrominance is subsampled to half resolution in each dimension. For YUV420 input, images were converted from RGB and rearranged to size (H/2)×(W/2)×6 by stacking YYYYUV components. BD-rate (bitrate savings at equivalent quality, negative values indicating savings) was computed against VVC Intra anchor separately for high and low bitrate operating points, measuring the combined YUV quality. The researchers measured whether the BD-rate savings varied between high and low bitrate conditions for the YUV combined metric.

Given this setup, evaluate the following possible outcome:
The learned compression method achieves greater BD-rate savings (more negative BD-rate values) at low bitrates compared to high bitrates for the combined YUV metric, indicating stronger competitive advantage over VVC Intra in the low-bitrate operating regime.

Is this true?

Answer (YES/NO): NO